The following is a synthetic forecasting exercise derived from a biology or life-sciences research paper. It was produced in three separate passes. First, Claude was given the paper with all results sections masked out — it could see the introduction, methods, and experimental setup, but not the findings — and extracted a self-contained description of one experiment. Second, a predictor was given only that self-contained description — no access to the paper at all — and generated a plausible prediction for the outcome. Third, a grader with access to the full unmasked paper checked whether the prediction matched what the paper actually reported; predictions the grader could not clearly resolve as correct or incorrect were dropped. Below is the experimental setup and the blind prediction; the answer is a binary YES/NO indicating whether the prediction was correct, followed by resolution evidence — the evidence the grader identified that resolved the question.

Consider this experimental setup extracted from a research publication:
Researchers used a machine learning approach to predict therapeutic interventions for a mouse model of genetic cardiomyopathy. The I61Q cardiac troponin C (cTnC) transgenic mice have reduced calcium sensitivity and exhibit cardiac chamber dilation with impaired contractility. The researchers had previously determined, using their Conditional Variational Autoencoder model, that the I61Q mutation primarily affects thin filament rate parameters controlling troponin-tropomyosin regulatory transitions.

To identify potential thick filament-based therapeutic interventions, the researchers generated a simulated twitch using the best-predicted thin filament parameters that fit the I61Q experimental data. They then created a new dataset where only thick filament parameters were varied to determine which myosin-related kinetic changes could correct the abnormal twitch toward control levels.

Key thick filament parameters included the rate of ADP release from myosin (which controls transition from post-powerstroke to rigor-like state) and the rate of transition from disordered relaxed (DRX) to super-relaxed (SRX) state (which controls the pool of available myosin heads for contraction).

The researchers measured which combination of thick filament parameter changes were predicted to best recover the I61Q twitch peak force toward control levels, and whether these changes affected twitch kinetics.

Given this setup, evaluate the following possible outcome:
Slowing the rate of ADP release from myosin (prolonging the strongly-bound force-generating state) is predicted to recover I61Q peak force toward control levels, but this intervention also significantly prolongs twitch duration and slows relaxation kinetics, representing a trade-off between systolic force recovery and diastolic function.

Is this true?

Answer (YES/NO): YES